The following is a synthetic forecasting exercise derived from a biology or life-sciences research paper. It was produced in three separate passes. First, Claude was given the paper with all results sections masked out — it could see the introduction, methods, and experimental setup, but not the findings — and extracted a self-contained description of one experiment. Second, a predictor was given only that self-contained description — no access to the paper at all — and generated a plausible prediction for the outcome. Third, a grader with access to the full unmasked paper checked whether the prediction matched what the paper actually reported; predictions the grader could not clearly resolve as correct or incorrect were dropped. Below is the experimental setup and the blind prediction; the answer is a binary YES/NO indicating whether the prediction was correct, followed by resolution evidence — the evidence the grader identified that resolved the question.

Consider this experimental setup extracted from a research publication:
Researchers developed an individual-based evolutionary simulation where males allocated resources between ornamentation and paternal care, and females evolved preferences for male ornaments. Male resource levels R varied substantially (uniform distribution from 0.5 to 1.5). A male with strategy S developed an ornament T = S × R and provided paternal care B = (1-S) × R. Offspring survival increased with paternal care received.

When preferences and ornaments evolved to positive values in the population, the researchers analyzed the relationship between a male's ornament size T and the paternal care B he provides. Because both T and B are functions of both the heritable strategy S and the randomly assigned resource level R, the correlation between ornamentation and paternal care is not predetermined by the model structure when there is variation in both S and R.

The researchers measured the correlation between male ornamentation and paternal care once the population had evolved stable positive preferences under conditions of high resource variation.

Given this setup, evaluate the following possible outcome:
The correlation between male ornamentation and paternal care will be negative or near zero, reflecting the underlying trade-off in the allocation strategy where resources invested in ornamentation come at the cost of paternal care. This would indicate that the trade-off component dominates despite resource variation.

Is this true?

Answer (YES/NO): NO